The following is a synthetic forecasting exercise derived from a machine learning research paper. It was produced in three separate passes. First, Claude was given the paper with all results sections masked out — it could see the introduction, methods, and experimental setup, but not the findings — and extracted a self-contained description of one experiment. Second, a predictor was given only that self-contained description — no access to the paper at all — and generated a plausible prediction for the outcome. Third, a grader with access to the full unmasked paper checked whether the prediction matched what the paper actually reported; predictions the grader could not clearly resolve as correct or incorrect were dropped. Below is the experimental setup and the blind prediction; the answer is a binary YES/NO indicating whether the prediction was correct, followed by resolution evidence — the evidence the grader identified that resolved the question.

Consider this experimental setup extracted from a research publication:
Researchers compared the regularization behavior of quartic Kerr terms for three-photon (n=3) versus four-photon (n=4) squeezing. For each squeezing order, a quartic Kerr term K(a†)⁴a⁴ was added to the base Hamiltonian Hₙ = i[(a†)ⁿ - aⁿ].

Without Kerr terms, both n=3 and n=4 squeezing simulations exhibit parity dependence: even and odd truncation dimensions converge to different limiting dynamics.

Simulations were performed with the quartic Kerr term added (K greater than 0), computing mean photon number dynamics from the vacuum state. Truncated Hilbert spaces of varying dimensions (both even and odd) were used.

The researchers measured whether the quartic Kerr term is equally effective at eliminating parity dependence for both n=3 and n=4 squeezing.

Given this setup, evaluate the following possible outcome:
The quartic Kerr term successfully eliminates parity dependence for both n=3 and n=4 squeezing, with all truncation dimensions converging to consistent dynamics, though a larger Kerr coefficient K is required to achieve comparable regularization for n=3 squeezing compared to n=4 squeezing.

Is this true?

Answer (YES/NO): NO